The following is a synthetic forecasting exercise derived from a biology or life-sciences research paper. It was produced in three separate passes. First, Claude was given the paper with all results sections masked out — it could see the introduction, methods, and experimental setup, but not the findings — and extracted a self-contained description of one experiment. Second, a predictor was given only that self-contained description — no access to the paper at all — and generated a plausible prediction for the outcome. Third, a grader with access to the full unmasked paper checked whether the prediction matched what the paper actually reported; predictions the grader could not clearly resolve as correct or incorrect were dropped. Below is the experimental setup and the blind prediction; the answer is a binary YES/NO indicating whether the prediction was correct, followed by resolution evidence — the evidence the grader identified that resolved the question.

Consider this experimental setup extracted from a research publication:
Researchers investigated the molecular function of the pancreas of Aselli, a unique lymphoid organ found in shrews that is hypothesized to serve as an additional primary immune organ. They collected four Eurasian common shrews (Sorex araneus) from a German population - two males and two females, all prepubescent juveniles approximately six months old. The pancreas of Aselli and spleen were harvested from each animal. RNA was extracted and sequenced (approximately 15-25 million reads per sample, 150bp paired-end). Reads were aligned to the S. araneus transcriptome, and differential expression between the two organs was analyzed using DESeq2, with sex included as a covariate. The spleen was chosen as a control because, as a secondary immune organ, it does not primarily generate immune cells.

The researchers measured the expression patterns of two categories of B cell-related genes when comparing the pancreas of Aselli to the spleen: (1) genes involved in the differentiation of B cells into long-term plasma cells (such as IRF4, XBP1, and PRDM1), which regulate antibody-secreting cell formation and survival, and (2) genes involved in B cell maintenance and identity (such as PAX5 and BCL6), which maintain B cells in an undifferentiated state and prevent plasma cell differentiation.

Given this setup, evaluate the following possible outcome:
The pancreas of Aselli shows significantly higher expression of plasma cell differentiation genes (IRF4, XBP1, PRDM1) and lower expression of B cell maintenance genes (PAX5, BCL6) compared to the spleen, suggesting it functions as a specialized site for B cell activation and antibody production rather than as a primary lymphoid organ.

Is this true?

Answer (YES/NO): NO